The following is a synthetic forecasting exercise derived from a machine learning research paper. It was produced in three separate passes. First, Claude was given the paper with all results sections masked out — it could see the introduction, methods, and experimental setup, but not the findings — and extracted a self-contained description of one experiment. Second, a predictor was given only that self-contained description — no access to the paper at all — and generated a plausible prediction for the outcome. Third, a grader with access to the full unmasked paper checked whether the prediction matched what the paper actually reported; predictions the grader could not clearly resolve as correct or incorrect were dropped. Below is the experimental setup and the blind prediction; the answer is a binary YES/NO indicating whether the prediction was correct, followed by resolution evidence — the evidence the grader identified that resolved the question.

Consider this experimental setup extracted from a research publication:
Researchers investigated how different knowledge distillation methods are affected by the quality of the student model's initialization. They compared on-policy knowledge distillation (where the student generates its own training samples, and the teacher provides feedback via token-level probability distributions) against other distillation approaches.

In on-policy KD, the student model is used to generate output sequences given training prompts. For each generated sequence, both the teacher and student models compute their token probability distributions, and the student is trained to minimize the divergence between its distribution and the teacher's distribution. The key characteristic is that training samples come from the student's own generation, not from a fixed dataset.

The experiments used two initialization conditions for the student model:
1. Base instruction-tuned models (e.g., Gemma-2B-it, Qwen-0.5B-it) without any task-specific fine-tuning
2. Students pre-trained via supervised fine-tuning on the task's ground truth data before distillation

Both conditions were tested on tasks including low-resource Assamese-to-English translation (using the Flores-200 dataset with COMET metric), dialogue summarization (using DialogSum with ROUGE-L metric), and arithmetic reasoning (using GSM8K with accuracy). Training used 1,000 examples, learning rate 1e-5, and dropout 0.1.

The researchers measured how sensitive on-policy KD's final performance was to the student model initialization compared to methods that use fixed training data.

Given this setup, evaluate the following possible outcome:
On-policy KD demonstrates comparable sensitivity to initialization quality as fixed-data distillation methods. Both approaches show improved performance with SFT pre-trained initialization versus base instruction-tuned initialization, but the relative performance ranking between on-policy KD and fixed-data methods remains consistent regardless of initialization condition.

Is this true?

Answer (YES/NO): NO